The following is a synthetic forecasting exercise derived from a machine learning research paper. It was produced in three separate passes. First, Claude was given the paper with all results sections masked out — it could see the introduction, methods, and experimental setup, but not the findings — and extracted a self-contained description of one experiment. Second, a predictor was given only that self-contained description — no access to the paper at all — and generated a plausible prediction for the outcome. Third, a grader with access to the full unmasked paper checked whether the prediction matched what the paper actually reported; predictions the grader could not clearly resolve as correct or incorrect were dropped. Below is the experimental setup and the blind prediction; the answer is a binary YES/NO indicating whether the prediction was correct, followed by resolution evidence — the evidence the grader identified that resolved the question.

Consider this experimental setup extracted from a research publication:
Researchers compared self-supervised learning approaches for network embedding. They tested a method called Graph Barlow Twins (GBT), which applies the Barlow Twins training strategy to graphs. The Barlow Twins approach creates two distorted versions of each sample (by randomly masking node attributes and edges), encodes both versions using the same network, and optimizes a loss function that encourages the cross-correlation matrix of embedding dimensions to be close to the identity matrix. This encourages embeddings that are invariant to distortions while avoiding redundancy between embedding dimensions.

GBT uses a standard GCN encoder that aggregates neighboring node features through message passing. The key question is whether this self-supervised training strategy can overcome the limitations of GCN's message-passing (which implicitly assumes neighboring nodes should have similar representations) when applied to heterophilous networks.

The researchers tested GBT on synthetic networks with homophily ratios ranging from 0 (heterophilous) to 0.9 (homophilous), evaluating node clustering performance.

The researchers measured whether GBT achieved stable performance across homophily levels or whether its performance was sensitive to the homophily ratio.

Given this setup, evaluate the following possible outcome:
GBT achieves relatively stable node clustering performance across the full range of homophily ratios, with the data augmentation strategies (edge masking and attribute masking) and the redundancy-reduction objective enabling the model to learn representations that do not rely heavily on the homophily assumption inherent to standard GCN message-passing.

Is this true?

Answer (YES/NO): NO